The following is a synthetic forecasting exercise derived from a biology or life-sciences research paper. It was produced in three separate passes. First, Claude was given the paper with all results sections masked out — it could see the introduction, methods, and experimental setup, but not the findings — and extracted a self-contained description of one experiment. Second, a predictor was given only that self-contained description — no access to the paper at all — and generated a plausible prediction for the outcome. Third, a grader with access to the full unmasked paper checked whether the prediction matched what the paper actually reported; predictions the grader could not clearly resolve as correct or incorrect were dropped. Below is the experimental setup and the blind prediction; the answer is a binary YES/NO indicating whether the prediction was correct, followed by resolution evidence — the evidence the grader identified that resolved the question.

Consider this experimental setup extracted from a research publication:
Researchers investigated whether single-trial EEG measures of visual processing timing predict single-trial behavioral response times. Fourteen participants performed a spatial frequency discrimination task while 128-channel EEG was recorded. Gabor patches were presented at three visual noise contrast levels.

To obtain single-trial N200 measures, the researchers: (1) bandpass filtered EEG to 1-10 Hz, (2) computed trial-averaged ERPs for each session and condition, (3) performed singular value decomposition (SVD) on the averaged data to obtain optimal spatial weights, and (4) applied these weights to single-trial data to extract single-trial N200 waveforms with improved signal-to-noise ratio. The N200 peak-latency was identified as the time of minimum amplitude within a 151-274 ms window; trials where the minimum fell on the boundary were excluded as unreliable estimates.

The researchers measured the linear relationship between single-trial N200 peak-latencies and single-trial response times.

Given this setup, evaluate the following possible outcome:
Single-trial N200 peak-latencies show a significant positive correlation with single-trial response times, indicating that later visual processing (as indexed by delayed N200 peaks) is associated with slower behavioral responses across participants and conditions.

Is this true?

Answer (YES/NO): YES